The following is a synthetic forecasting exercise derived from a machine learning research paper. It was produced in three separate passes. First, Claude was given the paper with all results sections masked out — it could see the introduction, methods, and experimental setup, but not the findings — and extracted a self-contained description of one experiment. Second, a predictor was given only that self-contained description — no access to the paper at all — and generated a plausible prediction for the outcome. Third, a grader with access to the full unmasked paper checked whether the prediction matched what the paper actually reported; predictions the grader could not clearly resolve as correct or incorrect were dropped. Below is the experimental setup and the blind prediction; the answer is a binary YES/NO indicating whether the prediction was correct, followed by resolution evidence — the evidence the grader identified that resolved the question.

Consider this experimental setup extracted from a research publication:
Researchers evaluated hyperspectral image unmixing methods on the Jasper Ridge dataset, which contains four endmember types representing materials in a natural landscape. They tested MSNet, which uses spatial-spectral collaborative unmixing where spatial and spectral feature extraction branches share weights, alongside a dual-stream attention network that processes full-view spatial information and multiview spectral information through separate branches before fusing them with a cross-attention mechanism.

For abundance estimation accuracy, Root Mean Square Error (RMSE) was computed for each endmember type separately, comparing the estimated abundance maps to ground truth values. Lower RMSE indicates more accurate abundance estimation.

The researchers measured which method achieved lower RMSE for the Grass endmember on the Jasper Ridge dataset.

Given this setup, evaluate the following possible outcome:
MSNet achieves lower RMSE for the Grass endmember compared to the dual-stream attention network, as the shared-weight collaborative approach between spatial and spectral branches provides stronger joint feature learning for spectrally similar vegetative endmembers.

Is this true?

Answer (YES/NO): YES